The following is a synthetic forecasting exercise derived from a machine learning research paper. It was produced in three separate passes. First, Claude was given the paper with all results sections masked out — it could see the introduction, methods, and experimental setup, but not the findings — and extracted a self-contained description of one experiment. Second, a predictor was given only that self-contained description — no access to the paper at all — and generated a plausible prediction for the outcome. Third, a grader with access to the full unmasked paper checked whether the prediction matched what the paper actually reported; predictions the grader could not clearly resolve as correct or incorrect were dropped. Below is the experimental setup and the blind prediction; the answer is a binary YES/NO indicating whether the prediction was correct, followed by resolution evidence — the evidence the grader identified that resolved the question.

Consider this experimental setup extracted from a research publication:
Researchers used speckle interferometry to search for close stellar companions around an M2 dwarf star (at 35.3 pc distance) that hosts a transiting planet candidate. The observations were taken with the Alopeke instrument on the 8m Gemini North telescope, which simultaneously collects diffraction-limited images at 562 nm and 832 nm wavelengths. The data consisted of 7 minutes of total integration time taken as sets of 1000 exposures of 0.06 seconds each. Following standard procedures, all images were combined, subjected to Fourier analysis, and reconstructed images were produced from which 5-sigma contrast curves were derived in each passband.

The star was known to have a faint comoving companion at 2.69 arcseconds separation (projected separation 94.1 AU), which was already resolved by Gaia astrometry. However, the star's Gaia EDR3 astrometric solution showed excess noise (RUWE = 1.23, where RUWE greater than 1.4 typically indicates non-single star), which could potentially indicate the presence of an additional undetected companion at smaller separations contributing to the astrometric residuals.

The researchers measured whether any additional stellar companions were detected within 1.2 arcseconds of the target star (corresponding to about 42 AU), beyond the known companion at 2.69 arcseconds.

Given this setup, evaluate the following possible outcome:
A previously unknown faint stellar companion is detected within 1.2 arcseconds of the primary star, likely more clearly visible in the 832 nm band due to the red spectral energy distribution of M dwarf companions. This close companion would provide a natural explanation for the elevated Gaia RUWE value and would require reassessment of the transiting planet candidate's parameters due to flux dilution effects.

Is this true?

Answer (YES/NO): NO